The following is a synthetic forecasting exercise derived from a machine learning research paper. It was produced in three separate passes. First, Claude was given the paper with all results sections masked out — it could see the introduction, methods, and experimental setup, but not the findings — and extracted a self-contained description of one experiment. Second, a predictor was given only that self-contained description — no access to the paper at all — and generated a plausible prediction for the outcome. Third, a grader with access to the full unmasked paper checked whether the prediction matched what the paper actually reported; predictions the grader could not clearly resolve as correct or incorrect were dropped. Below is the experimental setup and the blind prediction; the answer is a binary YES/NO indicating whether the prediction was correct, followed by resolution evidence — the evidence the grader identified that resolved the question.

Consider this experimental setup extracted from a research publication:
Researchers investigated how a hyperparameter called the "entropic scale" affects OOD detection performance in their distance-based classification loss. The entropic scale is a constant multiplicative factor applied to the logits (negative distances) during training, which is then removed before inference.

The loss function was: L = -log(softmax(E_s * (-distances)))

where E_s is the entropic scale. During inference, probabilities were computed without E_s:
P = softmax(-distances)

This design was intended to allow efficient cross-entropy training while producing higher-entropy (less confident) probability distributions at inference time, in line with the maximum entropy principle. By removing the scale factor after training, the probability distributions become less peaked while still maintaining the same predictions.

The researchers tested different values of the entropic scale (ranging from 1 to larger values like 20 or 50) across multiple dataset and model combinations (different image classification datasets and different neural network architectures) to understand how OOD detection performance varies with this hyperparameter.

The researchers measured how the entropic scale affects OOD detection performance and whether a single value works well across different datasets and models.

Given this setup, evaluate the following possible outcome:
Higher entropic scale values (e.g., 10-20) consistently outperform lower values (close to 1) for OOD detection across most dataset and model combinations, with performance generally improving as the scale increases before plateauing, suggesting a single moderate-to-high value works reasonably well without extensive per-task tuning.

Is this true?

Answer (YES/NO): YES